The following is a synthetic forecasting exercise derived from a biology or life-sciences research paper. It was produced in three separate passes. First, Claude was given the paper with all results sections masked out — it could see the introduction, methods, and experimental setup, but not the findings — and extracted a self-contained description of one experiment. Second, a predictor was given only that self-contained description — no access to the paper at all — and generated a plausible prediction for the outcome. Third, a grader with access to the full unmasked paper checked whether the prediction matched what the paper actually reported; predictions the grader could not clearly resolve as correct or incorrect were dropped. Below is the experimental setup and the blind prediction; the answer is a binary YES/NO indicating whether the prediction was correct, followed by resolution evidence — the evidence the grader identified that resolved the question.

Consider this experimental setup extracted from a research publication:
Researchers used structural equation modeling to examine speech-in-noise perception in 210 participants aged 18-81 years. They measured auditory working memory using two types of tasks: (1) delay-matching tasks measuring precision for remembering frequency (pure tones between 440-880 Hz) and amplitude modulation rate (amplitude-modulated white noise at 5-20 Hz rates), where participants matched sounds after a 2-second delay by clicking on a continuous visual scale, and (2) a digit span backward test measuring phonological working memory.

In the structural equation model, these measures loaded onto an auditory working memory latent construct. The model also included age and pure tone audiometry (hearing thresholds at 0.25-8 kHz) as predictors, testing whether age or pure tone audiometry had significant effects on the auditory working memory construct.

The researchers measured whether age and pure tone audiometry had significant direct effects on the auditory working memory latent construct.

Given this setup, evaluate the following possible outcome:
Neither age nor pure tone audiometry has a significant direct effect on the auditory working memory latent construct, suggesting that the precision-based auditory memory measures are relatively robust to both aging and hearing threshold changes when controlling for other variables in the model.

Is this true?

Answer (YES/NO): YES